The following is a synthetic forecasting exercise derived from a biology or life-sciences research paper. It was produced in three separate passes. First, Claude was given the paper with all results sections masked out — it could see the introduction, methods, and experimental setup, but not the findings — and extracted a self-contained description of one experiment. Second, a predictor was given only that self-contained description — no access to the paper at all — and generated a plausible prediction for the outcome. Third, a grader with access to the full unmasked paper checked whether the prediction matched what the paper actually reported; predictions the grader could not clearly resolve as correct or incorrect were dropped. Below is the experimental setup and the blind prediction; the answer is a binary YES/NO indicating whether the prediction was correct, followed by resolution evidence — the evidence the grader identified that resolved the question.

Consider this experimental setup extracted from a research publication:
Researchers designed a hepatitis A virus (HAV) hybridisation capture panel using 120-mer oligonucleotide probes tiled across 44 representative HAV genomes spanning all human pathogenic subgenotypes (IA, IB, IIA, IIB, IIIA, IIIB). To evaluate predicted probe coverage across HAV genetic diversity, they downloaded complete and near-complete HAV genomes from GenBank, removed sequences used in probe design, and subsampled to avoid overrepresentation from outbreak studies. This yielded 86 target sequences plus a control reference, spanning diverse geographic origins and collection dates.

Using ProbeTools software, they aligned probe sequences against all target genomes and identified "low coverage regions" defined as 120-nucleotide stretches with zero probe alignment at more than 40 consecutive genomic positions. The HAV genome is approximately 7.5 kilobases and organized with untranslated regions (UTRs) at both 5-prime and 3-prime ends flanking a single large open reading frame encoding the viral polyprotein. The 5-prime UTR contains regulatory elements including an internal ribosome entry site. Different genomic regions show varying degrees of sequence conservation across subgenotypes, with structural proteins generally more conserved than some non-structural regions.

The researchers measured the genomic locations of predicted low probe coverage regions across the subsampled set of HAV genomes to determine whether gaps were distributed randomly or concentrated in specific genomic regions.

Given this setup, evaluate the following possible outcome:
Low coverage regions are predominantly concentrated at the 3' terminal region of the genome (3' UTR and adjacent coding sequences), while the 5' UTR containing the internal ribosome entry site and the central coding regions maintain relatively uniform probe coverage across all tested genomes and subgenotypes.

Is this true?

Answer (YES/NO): NO